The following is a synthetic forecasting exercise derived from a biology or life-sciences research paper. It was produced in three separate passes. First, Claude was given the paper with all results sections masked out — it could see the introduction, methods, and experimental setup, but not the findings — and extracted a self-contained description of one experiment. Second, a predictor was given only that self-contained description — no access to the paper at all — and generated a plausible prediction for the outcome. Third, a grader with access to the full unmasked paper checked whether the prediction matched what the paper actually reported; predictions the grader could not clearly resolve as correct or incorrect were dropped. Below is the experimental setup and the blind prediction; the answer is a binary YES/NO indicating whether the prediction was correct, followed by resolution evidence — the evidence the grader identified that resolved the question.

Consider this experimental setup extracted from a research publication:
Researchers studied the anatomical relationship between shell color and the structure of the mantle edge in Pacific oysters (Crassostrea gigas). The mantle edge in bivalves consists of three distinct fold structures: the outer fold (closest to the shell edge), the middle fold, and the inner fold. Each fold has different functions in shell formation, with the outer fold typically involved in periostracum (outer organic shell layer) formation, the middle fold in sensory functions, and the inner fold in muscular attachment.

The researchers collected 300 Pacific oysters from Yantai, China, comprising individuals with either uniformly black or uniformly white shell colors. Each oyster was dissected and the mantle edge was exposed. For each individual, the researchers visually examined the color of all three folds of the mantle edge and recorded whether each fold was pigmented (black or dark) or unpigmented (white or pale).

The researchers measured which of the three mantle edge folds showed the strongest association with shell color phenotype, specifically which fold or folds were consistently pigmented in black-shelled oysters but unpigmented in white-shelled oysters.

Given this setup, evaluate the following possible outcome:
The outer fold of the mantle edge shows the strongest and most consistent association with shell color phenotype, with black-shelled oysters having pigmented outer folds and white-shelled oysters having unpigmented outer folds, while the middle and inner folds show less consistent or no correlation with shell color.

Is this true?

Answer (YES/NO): YES